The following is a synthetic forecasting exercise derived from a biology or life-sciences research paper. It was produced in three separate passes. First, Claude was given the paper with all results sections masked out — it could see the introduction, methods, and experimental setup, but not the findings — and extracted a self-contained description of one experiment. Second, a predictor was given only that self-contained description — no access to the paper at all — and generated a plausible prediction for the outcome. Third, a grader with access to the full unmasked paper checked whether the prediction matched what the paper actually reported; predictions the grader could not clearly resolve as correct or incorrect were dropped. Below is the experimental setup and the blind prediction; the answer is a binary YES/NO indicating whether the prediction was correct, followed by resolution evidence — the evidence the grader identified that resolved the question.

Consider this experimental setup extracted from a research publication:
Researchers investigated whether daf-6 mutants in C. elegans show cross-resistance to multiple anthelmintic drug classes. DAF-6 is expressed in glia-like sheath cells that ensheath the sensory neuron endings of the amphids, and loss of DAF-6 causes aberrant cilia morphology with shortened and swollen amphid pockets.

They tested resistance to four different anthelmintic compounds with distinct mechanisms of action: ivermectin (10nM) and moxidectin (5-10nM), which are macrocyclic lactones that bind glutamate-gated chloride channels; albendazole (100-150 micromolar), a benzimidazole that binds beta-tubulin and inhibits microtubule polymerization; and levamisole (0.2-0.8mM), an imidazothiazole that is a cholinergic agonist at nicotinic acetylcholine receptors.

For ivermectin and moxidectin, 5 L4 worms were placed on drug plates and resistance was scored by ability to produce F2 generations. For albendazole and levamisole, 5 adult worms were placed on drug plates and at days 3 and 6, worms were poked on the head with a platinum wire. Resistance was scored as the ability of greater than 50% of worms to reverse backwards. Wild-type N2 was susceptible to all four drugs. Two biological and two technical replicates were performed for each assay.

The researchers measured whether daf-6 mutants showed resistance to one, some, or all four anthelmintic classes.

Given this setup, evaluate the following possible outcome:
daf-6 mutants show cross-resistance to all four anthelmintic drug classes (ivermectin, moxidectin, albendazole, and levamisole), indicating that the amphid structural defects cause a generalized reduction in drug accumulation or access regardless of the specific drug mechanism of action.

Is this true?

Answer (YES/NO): YES